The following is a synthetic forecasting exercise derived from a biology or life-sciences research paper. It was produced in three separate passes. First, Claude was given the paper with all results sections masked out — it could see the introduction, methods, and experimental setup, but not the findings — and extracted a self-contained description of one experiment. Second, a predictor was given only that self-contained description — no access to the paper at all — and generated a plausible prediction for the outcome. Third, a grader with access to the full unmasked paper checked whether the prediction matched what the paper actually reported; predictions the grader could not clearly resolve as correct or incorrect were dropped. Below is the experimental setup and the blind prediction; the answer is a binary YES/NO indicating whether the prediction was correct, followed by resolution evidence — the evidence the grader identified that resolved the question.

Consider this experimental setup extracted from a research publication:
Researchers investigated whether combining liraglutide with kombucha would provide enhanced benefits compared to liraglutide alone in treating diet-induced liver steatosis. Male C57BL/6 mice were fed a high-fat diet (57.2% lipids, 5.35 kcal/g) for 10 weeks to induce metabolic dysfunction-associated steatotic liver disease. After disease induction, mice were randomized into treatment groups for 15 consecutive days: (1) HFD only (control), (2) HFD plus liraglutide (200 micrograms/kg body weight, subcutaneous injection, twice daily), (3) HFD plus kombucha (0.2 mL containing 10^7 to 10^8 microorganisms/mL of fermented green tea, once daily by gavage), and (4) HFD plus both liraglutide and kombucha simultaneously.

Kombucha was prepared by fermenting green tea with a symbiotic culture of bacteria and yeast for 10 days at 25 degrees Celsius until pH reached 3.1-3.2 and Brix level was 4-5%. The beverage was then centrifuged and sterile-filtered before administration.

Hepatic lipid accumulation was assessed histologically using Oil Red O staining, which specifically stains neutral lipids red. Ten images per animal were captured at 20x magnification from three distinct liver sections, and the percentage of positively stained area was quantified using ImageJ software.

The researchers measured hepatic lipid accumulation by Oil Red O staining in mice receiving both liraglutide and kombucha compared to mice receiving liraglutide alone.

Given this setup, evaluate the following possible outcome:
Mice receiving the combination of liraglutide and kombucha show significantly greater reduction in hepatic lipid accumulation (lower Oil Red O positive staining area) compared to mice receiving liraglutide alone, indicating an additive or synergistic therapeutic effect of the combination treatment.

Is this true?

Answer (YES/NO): NO